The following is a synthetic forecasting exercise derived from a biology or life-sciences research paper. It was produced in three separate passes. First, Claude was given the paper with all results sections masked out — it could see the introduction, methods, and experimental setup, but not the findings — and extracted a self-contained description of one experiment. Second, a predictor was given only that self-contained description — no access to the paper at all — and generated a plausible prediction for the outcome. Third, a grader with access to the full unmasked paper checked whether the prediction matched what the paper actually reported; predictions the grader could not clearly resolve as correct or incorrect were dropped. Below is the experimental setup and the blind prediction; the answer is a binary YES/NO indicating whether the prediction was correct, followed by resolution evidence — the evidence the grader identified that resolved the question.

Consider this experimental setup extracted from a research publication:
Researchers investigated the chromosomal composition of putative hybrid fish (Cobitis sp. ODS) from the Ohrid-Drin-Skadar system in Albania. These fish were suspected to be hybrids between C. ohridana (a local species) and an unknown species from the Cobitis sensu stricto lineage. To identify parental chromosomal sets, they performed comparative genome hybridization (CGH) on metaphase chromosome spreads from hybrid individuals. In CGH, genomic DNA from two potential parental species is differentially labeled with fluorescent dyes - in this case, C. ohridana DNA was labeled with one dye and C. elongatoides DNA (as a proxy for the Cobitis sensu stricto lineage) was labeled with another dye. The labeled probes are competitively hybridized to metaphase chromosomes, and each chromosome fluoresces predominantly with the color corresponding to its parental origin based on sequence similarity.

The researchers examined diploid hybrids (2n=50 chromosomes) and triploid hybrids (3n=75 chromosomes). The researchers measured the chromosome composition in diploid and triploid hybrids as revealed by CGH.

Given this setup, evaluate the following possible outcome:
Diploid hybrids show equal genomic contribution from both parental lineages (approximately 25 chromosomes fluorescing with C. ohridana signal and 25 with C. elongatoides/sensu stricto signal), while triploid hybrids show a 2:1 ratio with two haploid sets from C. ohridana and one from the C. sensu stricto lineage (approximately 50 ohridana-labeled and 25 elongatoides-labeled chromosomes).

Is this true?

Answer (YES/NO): YES